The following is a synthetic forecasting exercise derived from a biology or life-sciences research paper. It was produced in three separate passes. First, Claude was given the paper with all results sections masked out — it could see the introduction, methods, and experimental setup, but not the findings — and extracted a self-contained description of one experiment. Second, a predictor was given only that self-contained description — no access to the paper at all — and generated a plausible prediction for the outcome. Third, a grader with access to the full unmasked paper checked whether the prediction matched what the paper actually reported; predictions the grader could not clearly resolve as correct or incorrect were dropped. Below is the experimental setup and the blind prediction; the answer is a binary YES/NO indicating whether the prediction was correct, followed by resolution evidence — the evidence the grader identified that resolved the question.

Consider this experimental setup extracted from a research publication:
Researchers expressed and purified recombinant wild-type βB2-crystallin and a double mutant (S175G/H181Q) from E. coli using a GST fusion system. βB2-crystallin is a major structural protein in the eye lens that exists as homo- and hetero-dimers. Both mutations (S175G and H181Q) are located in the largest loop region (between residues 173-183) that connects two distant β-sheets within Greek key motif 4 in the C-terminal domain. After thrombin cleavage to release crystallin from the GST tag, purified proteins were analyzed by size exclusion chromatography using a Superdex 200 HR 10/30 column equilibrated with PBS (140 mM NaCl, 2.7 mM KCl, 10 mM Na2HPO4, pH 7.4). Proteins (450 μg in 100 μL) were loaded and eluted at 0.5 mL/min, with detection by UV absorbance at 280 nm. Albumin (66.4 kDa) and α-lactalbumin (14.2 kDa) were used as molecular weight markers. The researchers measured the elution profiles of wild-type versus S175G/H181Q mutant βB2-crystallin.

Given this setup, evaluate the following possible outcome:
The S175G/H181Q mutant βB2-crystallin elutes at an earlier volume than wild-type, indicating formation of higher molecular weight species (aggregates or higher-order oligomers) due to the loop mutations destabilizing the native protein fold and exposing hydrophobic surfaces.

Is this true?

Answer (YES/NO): NO